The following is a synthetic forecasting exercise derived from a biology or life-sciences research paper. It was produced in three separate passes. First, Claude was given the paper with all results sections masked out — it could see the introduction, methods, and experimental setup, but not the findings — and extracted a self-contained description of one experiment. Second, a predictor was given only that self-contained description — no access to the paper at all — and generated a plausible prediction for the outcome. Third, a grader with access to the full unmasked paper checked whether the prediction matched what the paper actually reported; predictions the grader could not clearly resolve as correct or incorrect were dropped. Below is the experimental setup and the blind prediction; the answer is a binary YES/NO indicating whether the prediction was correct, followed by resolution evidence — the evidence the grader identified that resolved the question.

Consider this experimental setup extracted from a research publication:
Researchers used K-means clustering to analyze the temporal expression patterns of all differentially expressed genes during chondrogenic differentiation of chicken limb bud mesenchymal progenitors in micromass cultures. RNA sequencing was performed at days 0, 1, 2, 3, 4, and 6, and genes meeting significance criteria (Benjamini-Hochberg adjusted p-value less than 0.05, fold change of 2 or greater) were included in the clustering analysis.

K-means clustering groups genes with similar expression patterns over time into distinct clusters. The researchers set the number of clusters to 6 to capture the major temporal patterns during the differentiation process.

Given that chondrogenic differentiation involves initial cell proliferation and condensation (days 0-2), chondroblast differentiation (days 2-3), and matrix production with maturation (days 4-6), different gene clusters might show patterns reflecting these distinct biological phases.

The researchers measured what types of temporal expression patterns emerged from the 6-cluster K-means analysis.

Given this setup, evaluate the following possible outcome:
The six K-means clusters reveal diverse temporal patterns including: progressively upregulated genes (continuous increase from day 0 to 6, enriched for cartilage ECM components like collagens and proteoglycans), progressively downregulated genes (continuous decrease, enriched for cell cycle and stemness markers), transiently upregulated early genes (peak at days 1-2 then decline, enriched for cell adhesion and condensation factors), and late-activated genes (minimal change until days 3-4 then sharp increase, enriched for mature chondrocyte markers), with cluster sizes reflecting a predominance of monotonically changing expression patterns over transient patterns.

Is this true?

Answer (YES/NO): NO